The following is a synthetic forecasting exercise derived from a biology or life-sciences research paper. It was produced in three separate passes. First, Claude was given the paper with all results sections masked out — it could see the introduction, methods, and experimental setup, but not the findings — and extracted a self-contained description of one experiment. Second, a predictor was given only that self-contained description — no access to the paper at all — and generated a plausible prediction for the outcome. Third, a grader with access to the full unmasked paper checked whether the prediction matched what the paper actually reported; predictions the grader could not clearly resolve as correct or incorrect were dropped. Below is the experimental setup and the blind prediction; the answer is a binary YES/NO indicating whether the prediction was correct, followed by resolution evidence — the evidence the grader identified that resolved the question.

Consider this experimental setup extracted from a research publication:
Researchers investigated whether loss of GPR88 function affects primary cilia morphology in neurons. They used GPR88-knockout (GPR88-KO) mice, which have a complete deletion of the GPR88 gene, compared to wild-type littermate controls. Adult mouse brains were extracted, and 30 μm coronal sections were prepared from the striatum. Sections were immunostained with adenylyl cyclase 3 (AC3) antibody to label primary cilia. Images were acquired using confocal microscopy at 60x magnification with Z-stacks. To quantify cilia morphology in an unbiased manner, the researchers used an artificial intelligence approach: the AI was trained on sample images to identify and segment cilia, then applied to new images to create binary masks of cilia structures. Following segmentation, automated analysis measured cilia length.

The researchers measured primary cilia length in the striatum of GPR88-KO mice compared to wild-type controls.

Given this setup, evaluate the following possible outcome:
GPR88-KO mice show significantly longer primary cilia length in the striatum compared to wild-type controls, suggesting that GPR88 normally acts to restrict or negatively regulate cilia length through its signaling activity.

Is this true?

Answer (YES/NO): NO